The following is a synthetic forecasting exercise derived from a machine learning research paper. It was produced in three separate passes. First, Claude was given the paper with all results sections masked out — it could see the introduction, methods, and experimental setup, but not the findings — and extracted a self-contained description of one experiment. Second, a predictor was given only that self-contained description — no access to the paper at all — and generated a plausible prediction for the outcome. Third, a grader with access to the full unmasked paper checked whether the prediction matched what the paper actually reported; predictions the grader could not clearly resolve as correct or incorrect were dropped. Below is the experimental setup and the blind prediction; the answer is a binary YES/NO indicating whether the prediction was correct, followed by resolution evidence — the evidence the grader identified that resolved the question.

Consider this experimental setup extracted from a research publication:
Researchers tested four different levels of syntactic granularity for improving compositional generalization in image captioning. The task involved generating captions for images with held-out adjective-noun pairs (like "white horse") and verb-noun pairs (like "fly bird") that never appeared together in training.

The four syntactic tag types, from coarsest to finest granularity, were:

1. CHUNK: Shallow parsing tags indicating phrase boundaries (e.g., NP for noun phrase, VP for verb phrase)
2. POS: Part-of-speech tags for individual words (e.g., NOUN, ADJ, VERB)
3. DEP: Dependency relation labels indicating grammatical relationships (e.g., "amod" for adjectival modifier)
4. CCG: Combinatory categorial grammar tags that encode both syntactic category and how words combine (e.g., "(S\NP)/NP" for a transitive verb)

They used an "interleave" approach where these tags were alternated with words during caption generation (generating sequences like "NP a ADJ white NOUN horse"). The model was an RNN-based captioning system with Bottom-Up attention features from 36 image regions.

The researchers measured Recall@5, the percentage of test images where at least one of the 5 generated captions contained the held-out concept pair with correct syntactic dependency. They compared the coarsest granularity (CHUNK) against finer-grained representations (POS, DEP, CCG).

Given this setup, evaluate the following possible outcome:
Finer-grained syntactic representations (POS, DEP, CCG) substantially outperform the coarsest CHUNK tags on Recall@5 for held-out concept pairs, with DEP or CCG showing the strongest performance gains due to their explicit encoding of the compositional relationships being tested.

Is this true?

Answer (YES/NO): NO